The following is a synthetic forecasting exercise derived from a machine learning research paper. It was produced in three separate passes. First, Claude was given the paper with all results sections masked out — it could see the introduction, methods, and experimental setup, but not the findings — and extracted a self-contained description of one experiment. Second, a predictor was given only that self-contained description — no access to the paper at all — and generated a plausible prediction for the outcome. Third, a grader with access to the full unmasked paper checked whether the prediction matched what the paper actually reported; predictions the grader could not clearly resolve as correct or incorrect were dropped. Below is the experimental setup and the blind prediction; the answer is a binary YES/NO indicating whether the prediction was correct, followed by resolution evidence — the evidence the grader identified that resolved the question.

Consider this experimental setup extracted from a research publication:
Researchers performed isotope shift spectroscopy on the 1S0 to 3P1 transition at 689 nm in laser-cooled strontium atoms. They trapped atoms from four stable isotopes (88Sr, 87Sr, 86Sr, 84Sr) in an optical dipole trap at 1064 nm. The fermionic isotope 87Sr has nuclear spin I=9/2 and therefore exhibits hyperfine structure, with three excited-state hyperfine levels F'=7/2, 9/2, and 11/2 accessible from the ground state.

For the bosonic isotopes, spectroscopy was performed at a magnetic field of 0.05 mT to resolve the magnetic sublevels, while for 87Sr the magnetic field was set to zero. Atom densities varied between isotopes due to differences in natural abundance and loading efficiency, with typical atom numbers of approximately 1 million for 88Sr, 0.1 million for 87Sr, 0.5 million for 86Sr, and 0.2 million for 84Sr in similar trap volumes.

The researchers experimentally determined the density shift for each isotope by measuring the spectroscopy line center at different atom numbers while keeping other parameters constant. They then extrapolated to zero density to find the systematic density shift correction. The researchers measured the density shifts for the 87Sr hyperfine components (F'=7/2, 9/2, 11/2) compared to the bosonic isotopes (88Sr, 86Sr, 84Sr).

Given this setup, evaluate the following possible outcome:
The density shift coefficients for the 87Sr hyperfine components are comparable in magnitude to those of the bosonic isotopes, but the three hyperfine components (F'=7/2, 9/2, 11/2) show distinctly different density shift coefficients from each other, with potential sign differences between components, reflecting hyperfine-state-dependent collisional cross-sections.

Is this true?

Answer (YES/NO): NO